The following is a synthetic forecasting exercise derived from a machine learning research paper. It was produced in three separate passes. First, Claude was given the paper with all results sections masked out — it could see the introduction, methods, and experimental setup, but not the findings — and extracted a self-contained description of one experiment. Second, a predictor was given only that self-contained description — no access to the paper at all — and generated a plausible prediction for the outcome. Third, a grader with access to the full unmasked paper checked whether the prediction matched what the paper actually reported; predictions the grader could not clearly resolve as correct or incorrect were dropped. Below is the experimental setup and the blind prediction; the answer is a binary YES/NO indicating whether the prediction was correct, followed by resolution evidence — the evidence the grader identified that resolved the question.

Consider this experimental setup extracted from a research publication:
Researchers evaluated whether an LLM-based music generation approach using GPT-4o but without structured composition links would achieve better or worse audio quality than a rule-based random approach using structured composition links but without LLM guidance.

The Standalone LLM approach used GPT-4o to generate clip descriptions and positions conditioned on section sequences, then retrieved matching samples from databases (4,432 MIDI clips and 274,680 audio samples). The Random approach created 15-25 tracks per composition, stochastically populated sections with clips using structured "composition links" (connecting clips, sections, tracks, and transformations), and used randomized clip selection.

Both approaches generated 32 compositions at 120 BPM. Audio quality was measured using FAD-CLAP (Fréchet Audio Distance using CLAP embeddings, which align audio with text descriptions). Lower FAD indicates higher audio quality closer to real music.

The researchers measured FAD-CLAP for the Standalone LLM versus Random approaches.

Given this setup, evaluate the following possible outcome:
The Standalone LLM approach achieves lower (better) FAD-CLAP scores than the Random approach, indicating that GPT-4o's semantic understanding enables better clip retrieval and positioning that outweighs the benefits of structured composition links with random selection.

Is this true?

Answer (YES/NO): YES